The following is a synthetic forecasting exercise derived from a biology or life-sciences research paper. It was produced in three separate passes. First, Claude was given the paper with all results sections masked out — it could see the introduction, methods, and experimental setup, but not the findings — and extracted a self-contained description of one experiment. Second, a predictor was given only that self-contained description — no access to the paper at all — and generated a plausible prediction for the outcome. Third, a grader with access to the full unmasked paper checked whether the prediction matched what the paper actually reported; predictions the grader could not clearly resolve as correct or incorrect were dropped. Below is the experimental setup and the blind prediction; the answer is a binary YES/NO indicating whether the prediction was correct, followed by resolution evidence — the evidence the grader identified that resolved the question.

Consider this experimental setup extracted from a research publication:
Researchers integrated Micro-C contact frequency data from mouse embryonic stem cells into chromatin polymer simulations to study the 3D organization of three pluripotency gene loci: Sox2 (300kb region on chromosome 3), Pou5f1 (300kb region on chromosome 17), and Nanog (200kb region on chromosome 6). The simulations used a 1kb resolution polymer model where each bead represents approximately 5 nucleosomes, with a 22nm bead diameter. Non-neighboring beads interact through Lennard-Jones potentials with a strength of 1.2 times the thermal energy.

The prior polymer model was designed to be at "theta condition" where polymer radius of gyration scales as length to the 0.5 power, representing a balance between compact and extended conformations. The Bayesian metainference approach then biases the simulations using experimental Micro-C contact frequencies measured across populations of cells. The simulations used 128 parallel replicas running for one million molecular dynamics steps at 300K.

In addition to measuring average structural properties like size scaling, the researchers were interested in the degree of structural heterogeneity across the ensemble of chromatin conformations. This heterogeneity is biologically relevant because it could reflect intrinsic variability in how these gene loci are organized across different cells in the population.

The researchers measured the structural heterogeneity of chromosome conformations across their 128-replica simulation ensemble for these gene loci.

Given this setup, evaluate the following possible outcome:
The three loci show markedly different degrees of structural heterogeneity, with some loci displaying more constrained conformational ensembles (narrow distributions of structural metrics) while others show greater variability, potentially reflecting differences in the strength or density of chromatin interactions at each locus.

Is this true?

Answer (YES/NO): NO